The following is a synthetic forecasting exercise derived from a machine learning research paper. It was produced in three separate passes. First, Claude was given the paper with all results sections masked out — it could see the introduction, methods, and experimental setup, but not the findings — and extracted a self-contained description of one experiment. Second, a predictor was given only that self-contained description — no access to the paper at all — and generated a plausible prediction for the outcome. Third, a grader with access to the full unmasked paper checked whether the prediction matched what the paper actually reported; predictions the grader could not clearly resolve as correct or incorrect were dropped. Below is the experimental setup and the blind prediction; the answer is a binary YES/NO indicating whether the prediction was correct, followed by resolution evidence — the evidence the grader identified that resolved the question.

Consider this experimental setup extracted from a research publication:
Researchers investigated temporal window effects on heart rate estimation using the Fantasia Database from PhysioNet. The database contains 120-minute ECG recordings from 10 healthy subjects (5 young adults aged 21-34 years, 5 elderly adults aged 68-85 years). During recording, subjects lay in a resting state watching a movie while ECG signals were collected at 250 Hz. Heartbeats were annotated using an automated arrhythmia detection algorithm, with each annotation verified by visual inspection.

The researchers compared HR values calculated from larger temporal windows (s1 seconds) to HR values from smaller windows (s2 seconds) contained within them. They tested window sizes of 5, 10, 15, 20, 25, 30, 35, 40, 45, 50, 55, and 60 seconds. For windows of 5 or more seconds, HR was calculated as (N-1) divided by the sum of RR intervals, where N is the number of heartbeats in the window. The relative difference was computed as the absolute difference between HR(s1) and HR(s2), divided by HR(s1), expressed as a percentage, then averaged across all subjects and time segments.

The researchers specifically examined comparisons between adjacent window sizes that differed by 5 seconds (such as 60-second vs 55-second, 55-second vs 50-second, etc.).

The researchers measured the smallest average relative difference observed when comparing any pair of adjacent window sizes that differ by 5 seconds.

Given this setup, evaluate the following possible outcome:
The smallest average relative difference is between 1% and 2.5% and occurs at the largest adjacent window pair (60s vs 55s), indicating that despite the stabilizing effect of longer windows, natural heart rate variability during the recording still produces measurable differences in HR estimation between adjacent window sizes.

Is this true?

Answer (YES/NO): NO